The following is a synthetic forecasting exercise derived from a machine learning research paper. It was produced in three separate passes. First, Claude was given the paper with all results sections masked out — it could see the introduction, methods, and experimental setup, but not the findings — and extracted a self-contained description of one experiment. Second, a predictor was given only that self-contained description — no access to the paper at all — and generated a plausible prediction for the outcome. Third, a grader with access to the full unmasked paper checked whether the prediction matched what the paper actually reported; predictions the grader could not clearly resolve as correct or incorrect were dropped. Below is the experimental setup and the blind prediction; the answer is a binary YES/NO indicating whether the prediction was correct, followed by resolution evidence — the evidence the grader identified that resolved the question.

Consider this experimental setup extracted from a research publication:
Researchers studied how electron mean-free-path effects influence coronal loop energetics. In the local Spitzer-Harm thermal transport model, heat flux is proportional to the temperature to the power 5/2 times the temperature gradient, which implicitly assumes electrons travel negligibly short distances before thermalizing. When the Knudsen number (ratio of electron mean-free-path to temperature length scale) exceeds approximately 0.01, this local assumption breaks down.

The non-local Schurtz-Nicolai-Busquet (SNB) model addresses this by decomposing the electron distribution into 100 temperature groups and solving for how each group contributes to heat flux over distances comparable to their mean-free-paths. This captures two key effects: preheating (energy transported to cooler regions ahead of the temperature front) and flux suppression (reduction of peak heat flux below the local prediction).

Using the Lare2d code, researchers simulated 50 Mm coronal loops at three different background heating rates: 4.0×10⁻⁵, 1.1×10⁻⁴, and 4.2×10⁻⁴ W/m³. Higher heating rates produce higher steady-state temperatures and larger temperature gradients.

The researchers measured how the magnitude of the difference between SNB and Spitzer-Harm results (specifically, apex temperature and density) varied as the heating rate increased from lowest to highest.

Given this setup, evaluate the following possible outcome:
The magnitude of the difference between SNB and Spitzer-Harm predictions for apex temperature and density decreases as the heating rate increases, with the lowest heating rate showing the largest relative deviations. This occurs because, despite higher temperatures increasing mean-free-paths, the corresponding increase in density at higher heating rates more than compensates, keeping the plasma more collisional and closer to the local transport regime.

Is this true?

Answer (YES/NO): NO